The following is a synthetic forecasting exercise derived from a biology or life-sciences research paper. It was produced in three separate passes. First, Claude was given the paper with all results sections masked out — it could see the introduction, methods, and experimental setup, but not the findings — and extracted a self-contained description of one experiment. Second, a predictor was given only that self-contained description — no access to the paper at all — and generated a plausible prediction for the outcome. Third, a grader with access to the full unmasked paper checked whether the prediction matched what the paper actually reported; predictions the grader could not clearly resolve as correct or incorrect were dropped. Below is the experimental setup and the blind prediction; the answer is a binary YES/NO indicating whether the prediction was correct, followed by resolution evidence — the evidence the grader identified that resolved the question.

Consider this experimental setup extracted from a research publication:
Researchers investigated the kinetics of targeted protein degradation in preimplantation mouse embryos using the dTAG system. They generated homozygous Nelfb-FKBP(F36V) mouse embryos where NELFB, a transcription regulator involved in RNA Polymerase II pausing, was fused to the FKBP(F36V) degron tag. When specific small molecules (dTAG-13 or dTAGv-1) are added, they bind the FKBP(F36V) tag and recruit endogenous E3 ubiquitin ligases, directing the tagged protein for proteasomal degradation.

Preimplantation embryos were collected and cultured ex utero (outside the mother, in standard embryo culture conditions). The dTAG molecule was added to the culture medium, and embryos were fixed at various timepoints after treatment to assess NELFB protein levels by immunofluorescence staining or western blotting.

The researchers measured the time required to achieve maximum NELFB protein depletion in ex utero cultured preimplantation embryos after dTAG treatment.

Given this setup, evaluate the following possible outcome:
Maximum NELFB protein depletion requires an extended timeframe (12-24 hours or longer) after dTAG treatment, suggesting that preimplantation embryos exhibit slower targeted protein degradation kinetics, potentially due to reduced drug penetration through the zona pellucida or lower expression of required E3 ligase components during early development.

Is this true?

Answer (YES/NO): NO